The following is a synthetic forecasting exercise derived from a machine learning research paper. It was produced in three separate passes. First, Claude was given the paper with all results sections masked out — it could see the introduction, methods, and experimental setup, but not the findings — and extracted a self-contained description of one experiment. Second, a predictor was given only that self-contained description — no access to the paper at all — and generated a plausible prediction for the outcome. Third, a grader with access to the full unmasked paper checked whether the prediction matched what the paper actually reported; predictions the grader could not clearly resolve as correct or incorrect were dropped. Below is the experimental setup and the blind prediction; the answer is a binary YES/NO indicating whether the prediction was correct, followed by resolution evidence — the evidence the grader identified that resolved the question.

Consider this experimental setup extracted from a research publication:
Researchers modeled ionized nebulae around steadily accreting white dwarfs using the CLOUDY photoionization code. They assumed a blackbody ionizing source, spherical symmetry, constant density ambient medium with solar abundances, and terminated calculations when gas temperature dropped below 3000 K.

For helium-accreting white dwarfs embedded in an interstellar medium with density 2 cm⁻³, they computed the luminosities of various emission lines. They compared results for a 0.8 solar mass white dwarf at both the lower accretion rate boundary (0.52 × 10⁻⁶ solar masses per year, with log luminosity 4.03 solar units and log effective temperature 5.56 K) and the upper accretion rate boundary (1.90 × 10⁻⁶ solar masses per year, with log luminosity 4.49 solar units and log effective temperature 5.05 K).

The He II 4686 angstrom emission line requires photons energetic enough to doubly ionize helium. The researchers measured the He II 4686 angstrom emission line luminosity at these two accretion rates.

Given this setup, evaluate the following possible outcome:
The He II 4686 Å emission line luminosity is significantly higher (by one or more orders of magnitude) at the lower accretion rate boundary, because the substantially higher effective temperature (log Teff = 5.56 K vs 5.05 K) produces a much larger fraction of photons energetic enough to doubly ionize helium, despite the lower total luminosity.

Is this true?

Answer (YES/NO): NO